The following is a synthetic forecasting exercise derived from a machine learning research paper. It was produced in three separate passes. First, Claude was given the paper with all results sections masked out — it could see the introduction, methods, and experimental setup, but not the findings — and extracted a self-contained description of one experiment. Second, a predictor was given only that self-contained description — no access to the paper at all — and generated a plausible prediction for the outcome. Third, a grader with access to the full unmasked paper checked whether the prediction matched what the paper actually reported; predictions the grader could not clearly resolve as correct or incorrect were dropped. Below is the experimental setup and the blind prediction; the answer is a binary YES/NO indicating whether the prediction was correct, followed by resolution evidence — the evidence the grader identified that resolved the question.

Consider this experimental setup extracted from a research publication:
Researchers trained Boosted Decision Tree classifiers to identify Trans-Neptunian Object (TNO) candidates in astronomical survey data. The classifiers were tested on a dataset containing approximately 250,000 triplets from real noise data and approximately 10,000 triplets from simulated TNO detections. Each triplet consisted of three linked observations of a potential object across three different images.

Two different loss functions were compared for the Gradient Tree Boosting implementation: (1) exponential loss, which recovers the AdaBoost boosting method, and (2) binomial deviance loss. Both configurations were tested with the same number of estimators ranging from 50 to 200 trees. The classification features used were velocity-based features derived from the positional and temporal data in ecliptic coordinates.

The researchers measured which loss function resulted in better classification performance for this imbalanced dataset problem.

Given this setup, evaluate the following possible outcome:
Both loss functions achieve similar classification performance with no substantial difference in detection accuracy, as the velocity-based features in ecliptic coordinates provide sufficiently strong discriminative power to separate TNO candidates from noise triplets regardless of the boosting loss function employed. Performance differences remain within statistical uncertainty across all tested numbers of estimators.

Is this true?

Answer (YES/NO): NO